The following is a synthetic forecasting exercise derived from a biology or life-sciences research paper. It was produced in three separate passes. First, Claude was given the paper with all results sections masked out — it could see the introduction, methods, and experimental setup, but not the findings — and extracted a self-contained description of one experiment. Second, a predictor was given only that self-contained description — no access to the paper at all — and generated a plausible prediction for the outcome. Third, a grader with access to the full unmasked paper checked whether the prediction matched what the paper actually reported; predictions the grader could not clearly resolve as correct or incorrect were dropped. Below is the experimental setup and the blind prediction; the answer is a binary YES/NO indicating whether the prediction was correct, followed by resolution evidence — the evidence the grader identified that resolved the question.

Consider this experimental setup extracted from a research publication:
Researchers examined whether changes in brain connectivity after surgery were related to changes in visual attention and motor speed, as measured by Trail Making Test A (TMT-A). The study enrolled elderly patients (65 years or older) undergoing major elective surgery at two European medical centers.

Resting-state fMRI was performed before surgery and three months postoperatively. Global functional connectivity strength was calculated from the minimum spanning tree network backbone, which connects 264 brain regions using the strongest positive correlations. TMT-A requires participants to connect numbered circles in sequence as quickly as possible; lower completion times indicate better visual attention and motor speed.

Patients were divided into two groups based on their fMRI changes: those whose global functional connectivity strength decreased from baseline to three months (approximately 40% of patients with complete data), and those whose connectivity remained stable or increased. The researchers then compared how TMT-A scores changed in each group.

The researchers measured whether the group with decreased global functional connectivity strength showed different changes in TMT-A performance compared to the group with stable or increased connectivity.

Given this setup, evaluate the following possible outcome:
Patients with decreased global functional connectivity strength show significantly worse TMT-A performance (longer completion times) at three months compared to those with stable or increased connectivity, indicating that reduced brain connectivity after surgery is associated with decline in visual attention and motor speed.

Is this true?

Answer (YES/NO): NO